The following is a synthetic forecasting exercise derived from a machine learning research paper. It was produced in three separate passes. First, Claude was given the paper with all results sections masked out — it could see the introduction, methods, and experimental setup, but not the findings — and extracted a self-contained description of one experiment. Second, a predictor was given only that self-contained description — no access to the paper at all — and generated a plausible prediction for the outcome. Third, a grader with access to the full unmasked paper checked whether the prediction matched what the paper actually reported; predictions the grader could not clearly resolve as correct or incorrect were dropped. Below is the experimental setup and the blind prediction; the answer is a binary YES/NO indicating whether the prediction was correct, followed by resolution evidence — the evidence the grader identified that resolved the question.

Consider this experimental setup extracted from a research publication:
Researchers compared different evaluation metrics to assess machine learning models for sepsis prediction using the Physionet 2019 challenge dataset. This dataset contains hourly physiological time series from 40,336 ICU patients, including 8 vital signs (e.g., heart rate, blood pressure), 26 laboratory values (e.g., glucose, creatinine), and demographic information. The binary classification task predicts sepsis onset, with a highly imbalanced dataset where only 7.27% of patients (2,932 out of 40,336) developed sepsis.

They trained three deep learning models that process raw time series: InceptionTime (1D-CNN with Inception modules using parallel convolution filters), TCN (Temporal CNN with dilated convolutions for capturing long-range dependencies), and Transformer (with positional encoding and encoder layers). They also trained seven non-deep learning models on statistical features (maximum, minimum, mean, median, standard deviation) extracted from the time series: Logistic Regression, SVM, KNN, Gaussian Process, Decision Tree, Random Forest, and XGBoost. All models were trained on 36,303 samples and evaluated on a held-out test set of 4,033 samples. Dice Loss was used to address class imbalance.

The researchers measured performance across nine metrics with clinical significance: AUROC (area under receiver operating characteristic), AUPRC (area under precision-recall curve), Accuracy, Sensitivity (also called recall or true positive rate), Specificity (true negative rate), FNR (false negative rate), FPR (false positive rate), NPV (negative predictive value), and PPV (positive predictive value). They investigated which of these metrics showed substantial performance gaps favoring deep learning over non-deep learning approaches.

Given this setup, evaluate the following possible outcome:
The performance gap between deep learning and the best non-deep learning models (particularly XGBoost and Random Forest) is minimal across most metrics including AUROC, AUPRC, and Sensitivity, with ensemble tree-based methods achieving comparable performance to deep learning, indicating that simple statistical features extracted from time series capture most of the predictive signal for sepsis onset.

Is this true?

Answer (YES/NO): NO